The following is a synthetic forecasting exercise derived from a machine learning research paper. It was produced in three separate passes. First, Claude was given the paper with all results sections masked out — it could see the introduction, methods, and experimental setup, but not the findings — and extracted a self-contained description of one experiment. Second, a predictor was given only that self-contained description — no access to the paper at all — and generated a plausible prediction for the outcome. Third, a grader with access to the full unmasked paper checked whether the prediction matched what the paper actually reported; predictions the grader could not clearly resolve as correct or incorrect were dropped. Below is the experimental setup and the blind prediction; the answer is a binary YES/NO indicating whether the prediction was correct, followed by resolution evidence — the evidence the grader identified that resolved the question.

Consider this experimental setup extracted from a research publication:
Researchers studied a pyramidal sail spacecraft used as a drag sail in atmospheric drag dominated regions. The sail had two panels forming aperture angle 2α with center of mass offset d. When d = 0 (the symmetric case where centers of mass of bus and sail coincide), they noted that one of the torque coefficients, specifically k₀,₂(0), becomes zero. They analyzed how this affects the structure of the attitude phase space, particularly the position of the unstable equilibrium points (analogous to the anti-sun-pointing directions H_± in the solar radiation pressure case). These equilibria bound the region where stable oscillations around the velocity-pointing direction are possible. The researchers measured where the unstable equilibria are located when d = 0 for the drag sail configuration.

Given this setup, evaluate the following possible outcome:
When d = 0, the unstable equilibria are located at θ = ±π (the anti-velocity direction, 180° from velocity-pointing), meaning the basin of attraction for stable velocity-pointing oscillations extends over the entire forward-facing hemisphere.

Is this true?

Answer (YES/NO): NO